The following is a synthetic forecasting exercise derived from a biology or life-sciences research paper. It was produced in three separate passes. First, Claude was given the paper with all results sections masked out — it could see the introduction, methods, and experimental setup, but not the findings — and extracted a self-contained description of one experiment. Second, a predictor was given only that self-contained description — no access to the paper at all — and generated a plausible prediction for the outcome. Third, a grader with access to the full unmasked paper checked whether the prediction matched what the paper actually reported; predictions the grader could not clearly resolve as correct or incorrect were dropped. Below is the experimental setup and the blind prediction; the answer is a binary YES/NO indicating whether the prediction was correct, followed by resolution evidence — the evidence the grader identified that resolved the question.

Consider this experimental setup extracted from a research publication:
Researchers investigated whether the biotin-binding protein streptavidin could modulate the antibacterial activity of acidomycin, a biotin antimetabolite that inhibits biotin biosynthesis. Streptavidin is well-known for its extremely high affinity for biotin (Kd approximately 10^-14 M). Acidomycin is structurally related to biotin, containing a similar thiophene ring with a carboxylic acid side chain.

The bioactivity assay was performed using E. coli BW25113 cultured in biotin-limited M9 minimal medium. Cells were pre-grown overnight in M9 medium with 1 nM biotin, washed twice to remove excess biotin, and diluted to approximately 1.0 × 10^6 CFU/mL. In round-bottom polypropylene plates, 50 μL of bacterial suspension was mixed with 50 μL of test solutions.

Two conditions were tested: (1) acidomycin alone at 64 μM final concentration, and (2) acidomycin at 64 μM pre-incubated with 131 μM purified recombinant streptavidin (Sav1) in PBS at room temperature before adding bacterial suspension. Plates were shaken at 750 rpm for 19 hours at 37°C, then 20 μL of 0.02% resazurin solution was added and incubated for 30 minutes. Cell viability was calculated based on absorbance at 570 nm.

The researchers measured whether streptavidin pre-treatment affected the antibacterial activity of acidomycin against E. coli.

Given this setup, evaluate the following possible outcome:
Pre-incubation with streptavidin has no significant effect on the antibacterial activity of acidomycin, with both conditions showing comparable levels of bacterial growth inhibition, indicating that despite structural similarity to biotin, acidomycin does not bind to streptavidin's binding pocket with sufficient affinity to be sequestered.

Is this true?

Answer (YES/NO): NO